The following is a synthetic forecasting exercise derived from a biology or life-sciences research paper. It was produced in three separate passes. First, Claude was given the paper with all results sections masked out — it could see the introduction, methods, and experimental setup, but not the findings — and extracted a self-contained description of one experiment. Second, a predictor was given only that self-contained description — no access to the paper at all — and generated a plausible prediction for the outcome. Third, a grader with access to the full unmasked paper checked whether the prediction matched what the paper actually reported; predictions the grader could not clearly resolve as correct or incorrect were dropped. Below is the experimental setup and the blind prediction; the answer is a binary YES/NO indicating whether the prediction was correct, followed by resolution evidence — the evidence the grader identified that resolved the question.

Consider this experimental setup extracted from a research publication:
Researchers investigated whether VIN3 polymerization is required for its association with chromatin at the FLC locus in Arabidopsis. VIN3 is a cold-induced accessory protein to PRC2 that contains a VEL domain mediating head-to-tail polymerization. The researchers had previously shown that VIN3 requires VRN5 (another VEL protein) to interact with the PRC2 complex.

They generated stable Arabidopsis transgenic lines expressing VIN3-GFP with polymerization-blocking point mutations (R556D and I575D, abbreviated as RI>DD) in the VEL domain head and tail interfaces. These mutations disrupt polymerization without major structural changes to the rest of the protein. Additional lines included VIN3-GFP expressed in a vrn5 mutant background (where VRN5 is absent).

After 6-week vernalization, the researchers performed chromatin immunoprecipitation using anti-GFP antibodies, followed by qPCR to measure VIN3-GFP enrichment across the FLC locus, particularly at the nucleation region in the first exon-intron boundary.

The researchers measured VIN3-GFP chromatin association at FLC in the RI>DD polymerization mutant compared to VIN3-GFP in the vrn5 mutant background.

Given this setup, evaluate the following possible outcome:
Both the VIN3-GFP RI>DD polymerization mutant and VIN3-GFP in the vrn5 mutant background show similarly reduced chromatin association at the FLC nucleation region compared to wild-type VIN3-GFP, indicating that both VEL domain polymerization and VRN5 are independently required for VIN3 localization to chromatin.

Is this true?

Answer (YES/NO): NO